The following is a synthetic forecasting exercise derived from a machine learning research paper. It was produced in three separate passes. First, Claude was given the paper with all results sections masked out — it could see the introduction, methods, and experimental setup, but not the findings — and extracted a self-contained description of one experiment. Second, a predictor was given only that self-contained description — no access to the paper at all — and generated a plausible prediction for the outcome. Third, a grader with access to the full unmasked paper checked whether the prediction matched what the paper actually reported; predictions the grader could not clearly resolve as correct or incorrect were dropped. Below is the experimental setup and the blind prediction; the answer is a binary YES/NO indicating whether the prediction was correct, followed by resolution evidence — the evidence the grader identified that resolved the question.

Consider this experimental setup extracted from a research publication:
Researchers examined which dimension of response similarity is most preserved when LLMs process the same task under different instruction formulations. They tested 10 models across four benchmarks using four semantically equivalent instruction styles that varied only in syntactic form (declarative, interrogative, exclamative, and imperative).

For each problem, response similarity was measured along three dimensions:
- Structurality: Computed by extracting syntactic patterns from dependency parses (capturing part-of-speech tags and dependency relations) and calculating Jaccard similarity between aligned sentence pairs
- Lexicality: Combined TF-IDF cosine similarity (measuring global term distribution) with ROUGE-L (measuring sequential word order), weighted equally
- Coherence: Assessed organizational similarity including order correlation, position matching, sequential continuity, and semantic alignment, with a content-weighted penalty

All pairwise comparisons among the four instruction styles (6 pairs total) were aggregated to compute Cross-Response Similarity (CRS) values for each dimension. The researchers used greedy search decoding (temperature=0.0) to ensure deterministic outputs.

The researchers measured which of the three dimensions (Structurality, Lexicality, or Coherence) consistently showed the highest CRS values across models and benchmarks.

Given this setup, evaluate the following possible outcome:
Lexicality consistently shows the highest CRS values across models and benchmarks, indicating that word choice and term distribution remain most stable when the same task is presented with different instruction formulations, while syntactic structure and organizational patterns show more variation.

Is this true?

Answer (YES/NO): YES